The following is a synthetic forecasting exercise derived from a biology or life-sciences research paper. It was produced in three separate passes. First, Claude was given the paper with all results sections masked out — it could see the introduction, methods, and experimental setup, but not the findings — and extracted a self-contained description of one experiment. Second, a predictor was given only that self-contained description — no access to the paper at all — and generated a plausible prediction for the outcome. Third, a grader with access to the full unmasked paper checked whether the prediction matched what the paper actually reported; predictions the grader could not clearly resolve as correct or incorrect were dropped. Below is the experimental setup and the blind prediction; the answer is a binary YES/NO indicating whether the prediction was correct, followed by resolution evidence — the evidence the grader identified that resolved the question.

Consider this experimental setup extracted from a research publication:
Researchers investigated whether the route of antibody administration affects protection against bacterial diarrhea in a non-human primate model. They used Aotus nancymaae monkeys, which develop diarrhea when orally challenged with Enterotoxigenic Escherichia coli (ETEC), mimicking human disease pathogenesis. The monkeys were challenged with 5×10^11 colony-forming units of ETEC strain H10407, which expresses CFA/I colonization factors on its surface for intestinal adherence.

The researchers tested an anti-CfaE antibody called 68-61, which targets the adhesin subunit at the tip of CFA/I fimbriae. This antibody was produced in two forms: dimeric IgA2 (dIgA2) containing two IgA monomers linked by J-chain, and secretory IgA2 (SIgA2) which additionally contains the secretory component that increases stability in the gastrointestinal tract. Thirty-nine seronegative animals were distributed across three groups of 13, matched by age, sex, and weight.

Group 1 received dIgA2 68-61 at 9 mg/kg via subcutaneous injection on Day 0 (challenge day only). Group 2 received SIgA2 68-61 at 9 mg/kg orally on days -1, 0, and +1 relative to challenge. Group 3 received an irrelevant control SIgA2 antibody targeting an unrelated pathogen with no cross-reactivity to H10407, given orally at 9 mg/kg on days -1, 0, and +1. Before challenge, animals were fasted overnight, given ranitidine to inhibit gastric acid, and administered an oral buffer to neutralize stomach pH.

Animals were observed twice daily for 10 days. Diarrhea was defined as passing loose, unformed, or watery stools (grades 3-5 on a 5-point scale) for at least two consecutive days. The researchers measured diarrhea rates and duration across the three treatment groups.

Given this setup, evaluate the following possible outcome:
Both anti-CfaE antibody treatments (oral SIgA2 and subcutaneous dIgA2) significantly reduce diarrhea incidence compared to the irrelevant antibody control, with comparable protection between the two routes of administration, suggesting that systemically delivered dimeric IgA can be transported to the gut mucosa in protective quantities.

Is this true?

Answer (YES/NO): NO